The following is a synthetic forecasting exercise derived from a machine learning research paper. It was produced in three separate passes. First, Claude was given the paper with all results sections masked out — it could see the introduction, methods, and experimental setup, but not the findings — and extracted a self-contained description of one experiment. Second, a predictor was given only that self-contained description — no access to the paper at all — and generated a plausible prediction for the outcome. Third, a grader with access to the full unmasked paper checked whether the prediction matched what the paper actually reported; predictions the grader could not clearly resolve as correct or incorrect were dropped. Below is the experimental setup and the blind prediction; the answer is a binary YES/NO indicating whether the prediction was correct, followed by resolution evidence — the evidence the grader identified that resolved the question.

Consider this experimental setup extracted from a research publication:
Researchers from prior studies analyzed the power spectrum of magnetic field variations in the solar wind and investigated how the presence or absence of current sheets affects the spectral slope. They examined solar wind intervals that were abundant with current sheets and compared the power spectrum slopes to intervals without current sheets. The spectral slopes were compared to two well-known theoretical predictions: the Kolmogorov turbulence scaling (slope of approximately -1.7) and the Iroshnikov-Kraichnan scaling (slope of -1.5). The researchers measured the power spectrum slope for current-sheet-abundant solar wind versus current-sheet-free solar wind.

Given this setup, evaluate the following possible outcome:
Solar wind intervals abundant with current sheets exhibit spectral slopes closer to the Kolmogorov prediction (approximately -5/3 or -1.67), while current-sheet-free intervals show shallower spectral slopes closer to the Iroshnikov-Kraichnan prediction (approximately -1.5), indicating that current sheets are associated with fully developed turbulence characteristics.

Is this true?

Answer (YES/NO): YES